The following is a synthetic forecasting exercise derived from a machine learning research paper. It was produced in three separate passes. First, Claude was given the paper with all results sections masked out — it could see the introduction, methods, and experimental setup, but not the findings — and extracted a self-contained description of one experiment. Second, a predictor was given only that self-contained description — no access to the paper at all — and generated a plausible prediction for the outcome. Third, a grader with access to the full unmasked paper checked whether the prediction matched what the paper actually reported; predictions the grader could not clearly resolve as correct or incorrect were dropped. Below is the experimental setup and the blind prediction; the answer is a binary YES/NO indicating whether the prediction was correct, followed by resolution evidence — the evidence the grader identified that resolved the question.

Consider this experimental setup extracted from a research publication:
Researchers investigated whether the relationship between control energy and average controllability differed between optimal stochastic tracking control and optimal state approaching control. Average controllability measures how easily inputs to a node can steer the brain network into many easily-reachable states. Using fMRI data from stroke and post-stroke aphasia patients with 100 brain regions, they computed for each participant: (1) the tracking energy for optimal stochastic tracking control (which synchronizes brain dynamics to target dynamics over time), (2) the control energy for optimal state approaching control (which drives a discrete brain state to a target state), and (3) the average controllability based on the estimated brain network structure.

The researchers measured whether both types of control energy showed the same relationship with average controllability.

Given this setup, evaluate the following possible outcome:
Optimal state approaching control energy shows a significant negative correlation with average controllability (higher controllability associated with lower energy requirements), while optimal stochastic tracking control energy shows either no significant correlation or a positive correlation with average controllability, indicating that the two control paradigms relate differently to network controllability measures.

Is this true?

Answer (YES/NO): NO